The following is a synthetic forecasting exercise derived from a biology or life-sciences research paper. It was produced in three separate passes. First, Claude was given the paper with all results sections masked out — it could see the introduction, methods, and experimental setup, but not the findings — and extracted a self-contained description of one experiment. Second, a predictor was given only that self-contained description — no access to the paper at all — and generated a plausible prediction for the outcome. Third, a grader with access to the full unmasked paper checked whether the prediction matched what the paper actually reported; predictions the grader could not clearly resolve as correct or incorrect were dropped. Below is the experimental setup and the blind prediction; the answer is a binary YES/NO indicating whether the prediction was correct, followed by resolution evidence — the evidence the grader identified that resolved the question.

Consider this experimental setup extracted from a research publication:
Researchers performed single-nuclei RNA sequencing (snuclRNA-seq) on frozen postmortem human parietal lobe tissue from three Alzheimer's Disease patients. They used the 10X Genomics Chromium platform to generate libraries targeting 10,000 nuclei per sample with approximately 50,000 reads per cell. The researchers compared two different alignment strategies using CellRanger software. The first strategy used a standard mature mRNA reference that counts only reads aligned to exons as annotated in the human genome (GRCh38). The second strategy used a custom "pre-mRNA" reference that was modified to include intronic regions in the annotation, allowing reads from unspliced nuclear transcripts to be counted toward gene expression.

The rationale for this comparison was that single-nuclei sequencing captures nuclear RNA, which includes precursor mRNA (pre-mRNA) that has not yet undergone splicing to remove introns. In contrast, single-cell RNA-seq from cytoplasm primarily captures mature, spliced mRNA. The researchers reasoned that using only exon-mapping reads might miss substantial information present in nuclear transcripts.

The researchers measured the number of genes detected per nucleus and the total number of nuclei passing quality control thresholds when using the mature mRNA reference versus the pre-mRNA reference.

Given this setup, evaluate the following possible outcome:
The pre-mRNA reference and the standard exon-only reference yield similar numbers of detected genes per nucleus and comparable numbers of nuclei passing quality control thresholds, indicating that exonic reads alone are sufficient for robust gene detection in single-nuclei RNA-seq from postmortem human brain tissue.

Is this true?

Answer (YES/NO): NO